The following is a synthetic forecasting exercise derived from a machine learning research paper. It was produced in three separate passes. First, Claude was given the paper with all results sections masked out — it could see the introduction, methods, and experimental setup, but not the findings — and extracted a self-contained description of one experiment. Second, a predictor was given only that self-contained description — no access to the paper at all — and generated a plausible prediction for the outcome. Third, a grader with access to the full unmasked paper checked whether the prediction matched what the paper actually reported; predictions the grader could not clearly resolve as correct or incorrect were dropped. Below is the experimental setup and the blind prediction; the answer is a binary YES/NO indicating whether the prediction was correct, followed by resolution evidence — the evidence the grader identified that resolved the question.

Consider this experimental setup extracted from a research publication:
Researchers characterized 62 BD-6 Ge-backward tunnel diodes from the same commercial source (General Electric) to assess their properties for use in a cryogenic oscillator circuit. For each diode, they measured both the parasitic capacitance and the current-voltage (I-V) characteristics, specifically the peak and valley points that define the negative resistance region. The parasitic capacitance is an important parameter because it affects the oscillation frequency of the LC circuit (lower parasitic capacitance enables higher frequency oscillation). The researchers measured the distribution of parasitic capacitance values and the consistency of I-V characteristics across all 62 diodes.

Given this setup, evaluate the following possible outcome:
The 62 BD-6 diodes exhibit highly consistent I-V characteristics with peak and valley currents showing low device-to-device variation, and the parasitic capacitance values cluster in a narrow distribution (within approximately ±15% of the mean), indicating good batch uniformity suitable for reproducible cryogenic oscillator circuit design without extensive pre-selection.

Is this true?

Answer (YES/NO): NO